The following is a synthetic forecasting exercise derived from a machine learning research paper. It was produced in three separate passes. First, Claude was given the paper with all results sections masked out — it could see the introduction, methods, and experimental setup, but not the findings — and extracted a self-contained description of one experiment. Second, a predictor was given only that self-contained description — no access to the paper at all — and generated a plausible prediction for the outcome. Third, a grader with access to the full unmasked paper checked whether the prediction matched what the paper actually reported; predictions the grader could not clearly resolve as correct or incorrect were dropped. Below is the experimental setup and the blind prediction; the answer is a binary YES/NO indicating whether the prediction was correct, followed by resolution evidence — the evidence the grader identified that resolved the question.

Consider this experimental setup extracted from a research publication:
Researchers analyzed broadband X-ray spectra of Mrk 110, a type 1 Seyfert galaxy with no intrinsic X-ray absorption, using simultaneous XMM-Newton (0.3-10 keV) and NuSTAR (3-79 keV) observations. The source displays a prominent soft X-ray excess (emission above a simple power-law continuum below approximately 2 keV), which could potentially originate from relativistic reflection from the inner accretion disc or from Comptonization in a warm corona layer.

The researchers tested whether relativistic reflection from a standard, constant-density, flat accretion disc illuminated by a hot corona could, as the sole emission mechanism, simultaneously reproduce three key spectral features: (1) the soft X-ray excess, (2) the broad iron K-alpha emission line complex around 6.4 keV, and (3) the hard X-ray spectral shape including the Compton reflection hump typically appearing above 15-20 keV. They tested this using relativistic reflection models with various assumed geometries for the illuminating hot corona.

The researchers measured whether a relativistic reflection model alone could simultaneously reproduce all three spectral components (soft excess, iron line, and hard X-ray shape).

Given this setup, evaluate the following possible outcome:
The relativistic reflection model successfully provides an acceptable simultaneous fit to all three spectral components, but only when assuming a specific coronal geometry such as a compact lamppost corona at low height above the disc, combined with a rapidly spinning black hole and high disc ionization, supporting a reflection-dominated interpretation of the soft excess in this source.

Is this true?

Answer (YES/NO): NO